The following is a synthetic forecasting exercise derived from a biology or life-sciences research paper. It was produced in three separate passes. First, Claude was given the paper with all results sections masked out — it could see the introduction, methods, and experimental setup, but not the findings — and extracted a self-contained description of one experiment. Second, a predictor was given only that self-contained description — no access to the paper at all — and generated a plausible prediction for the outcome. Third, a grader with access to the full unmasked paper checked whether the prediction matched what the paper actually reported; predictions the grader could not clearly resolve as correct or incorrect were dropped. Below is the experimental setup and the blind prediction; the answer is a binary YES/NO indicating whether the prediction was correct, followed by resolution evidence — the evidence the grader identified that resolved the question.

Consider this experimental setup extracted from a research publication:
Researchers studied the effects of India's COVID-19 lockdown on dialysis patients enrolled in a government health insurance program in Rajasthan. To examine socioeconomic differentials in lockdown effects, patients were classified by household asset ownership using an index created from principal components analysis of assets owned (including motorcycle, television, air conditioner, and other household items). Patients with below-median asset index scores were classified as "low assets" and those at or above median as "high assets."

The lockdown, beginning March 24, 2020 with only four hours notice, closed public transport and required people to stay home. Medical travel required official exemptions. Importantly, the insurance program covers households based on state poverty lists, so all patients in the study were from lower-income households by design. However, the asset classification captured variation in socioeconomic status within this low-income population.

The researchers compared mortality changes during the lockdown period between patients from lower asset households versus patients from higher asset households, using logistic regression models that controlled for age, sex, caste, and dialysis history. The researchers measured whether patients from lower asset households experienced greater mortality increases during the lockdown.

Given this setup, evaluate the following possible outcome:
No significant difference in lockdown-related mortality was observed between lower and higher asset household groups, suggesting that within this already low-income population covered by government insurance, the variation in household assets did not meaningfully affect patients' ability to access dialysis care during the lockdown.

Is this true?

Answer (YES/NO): NO